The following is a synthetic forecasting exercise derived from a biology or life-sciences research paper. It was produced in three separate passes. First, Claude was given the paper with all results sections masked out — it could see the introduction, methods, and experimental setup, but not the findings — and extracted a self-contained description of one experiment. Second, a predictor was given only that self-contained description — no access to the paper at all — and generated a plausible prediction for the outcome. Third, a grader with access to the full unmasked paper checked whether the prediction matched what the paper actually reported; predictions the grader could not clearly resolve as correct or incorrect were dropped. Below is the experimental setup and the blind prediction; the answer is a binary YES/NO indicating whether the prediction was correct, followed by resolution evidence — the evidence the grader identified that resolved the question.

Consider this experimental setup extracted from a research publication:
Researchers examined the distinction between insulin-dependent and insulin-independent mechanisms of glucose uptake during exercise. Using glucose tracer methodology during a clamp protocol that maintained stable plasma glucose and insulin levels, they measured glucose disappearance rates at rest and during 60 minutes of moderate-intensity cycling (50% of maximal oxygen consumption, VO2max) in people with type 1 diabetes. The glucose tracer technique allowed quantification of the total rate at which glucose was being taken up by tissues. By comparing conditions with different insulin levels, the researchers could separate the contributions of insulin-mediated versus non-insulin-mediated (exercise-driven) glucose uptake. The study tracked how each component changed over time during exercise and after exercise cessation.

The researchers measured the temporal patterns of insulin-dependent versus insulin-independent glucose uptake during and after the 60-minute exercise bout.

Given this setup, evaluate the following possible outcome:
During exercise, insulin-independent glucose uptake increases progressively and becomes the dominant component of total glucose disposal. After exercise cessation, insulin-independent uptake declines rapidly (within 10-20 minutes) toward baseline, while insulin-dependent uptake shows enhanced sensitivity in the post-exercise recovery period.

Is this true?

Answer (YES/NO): NO